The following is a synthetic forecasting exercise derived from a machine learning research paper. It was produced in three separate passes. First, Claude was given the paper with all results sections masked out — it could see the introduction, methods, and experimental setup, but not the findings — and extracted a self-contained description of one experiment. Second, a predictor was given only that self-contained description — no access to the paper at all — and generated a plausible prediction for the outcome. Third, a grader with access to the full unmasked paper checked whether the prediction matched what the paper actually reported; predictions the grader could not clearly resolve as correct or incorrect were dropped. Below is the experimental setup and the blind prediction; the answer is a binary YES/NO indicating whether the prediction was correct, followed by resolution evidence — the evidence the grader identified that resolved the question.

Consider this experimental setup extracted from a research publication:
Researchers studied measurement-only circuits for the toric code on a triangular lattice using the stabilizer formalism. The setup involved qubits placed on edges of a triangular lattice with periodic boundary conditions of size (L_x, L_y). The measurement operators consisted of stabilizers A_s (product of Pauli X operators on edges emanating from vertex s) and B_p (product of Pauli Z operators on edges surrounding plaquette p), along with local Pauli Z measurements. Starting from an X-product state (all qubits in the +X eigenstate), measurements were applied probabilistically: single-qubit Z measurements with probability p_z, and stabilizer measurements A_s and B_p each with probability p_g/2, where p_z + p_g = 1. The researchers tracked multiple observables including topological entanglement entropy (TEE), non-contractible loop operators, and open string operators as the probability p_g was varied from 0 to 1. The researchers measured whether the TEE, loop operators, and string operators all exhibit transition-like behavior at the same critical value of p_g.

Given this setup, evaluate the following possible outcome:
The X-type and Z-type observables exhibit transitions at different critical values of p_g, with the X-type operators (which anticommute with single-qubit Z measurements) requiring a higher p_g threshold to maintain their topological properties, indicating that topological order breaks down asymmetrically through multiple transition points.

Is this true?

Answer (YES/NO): YES